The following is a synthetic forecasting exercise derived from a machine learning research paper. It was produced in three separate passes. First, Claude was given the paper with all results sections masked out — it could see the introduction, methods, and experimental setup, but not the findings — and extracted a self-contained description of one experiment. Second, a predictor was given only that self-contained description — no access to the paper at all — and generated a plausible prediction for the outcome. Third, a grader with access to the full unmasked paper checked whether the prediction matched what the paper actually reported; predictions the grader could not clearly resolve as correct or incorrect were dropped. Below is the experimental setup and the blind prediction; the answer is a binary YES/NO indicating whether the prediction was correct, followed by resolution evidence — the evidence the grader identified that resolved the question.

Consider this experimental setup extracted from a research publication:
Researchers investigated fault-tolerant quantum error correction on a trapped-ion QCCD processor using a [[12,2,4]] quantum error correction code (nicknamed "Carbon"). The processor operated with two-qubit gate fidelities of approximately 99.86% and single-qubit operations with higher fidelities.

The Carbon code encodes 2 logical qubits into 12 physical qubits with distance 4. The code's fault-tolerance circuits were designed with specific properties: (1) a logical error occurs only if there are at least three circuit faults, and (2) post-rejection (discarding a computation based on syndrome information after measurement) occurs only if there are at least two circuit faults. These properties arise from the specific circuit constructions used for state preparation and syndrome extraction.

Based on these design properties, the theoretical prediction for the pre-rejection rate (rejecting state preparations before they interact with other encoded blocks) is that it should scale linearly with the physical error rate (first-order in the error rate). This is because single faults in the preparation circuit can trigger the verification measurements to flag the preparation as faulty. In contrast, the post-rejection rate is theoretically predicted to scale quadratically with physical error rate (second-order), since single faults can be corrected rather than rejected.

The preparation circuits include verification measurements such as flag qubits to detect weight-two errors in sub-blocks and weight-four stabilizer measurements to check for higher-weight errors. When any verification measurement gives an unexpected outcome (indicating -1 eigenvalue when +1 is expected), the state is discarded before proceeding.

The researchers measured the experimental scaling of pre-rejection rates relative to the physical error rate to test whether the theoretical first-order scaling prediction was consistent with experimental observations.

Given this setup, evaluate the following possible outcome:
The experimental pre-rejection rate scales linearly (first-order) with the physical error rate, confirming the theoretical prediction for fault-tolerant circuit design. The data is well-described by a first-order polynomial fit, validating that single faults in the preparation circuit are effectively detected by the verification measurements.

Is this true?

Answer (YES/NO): YES